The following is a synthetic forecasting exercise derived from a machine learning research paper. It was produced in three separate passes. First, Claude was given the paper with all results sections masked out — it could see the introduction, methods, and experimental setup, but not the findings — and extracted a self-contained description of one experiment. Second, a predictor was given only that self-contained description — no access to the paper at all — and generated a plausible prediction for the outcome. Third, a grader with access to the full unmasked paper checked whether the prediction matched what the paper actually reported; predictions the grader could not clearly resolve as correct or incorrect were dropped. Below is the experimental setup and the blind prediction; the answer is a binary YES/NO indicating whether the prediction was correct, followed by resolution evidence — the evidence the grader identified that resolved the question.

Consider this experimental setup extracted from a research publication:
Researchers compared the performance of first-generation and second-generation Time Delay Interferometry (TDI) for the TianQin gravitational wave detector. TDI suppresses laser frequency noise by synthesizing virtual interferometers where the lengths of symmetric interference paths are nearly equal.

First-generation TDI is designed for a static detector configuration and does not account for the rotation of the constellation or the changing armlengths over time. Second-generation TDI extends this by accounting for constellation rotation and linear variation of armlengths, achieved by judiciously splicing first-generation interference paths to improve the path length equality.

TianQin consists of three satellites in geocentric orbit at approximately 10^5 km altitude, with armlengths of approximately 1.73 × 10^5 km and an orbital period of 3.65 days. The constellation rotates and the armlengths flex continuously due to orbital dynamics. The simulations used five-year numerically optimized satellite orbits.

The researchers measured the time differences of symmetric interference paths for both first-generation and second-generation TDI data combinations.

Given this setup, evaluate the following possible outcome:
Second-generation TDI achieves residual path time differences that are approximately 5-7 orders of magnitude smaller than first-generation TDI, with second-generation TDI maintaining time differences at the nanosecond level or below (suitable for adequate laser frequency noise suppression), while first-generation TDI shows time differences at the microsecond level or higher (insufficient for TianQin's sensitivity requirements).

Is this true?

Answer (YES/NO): NO